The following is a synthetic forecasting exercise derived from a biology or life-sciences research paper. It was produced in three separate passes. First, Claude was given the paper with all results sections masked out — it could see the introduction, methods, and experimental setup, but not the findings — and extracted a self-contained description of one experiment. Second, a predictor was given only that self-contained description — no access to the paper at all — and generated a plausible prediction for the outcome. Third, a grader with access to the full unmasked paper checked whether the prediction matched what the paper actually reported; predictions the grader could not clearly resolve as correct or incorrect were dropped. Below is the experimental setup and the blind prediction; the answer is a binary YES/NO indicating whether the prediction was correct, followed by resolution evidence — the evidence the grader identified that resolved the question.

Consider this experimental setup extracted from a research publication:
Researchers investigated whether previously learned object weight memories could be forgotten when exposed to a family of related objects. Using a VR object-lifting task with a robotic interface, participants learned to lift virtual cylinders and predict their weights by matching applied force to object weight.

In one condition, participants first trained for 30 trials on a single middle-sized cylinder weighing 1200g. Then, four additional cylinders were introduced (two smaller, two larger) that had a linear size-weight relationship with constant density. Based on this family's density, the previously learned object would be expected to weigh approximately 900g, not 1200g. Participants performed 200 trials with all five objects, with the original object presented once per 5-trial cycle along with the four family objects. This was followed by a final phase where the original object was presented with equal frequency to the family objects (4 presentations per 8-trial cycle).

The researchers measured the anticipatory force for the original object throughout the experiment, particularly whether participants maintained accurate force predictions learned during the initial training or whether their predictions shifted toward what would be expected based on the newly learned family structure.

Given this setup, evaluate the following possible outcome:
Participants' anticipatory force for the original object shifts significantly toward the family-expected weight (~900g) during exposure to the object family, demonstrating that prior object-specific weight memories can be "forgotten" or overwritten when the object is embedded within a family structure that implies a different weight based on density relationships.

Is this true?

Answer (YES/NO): YES